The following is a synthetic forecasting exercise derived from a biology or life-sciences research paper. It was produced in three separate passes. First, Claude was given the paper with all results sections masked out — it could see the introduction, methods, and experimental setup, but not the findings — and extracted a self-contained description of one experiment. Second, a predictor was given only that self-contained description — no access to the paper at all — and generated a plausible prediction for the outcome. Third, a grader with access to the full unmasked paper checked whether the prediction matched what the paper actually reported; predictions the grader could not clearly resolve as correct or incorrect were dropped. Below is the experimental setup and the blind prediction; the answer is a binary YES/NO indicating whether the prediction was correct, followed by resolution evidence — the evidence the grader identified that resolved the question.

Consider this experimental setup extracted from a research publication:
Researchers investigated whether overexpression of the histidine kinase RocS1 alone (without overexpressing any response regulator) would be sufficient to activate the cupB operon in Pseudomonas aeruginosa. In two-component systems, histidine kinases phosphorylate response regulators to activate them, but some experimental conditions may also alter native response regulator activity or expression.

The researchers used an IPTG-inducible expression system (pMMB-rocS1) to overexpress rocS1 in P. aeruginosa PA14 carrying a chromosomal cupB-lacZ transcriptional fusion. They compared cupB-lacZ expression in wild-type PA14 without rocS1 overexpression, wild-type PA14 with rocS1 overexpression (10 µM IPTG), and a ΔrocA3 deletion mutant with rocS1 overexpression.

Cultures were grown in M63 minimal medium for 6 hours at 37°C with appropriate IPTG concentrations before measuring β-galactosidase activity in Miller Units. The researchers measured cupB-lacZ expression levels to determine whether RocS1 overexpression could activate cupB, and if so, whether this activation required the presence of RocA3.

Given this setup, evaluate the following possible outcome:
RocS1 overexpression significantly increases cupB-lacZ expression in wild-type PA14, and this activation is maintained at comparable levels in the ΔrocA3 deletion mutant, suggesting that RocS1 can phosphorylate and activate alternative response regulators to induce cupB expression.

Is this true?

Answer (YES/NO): NO